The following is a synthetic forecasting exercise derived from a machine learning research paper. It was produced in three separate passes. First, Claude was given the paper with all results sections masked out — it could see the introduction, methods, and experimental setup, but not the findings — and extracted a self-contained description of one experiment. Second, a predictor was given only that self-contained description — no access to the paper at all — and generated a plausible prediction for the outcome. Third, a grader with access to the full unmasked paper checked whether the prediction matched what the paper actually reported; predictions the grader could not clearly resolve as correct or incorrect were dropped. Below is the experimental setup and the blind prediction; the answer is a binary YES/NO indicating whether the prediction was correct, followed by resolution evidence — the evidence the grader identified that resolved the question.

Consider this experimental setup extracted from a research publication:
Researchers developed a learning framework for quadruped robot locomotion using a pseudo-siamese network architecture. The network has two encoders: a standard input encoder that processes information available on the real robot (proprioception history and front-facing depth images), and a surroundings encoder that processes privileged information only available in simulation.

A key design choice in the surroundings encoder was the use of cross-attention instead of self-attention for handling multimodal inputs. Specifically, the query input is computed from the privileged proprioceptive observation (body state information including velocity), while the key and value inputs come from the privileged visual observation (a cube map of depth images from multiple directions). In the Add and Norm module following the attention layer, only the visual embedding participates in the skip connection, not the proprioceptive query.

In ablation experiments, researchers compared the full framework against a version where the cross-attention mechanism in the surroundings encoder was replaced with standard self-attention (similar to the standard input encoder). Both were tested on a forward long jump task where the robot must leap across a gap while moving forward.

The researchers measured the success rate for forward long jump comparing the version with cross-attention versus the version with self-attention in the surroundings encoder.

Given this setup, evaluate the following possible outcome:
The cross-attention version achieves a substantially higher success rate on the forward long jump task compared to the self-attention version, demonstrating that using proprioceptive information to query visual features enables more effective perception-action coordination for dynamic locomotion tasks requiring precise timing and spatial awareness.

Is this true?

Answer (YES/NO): YES